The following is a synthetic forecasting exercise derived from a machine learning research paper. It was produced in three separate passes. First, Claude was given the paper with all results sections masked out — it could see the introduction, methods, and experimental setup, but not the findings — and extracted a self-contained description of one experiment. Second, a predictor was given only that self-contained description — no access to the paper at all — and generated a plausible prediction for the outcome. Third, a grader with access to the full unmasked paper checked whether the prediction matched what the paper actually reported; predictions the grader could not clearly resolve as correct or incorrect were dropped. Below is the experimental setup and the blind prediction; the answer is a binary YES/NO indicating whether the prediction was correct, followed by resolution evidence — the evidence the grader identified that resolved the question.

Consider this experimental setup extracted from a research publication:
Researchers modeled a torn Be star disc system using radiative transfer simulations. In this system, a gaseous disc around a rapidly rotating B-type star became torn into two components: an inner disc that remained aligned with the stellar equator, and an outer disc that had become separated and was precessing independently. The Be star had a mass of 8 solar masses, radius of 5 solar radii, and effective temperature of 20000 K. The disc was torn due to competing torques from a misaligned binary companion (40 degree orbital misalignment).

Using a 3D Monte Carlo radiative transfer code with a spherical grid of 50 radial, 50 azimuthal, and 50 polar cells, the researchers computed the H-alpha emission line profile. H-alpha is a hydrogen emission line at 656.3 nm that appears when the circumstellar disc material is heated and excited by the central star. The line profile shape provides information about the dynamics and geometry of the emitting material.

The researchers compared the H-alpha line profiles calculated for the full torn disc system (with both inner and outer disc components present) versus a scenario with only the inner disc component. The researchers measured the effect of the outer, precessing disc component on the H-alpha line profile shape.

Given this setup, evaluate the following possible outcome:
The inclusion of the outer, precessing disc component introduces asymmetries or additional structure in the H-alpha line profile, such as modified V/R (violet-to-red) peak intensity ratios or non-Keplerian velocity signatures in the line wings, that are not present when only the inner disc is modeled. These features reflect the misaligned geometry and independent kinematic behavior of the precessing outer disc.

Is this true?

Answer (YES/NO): YES